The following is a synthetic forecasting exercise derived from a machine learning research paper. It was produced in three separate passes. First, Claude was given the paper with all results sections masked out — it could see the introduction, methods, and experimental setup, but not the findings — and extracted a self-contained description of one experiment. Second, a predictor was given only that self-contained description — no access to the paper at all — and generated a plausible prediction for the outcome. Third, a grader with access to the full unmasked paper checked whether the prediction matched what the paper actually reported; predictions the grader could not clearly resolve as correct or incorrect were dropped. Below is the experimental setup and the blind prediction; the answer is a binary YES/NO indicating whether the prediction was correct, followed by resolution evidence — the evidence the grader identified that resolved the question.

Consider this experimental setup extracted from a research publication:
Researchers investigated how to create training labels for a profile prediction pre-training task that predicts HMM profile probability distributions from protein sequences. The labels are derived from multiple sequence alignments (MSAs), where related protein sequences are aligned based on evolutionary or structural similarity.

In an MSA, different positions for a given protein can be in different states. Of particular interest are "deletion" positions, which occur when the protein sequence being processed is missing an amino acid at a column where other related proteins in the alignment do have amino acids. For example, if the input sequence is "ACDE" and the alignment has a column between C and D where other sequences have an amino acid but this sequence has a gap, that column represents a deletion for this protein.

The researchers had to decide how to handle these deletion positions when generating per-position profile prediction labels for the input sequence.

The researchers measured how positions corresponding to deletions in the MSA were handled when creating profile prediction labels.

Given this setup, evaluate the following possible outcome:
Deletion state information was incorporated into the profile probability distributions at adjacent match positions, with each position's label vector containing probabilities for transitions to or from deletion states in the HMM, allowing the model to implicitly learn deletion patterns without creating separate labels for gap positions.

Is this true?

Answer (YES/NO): NO